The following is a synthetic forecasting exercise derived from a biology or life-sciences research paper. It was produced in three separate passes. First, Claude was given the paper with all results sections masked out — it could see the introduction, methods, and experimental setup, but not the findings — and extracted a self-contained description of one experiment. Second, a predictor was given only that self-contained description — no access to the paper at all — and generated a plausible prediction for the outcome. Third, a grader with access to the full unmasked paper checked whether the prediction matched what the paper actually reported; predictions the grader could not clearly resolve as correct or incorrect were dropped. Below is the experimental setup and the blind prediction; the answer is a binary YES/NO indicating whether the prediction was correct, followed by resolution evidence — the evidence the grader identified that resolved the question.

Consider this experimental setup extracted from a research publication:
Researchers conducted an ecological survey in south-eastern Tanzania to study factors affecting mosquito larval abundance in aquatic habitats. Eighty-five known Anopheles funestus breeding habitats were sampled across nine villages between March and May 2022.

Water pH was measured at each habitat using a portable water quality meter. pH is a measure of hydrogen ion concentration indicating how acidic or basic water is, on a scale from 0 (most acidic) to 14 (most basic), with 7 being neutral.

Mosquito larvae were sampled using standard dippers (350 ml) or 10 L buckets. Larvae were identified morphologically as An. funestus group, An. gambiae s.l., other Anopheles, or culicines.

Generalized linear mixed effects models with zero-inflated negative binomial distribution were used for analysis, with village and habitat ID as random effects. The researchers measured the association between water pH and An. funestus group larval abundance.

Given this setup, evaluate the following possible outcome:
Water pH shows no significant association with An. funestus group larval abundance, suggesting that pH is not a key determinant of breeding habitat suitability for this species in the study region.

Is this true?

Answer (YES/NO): YES